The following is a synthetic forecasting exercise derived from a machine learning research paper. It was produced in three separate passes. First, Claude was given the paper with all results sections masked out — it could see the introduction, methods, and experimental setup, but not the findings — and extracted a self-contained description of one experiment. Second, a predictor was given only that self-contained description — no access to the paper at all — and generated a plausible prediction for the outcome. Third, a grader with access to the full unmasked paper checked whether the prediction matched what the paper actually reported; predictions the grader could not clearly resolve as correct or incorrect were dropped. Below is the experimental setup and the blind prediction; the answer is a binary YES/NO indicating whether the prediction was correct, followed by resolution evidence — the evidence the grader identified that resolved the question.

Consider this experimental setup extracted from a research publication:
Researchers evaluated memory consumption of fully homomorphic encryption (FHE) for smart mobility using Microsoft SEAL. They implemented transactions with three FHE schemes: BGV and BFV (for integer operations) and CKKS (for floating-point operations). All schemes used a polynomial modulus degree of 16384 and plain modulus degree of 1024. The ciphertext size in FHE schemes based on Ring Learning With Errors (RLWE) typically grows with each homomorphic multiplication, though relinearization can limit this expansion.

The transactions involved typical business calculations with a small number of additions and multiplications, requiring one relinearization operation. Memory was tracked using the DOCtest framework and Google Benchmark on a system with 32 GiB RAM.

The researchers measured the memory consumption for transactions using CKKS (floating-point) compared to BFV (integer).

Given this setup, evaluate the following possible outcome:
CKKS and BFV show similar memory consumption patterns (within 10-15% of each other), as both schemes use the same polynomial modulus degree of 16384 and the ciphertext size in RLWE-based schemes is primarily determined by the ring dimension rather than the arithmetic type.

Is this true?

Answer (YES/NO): NO